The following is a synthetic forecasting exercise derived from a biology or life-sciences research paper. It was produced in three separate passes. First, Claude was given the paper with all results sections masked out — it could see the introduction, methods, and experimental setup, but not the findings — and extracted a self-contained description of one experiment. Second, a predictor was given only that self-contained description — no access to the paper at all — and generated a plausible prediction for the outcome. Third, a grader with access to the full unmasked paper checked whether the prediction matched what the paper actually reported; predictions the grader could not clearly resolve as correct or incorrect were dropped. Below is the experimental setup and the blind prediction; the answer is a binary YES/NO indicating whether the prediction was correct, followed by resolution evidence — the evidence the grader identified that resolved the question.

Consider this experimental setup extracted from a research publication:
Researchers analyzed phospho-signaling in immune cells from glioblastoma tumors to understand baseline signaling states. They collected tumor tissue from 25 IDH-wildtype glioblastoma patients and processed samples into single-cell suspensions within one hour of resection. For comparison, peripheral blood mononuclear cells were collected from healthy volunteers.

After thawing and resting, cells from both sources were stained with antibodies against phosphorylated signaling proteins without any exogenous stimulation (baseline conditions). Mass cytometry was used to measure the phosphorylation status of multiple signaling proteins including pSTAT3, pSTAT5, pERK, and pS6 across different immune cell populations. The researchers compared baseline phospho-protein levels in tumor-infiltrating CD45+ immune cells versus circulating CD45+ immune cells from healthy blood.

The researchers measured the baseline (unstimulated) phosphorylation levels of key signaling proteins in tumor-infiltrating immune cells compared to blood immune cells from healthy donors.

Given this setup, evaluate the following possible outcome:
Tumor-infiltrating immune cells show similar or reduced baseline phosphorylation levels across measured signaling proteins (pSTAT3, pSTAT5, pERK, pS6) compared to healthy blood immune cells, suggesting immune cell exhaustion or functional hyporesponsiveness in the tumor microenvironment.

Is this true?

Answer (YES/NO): NO